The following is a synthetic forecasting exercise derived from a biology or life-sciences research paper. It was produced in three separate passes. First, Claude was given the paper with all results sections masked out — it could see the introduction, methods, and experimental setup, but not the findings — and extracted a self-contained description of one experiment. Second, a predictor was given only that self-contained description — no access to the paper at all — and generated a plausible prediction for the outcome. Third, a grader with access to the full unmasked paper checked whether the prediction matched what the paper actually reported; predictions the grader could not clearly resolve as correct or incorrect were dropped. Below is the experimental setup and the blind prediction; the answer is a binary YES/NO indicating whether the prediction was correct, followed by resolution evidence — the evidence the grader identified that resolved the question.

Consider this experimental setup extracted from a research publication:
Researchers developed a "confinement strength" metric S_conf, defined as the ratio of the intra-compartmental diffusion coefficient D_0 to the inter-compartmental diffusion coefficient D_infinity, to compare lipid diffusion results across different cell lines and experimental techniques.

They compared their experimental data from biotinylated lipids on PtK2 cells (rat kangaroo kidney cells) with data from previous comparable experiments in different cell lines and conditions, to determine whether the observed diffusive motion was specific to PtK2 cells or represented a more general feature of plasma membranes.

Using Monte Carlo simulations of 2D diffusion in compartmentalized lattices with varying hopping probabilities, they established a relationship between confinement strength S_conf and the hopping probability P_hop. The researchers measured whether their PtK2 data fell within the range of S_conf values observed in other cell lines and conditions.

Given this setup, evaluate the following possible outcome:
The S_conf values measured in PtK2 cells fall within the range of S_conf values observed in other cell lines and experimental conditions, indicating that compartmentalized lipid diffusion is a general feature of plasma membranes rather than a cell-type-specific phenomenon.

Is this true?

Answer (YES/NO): YES